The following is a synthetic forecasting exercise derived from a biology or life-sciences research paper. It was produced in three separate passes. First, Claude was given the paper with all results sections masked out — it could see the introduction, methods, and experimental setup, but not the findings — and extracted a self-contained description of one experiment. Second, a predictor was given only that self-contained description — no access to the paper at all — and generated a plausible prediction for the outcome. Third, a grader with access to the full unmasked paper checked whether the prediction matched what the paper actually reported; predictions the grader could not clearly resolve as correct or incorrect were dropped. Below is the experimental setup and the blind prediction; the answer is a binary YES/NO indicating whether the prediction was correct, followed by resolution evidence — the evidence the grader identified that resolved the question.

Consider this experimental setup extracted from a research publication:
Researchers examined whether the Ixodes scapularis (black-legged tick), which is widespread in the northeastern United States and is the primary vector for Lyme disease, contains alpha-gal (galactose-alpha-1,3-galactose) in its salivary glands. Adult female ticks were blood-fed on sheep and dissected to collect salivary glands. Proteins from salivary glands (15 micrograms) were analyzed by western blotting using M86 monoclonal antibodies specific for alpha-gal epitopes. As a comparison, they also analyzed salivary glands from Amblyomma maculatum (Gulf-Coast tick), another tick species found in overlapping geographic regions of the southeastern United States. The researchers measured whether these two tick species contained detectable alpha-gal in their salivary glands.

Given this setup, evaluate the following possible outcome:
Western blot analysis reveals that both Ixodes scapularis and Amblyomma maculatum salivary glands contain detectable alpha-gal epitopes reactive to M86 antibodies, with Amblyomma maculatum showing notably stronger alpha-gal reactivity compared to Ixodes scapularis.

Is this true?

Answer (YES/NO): NO